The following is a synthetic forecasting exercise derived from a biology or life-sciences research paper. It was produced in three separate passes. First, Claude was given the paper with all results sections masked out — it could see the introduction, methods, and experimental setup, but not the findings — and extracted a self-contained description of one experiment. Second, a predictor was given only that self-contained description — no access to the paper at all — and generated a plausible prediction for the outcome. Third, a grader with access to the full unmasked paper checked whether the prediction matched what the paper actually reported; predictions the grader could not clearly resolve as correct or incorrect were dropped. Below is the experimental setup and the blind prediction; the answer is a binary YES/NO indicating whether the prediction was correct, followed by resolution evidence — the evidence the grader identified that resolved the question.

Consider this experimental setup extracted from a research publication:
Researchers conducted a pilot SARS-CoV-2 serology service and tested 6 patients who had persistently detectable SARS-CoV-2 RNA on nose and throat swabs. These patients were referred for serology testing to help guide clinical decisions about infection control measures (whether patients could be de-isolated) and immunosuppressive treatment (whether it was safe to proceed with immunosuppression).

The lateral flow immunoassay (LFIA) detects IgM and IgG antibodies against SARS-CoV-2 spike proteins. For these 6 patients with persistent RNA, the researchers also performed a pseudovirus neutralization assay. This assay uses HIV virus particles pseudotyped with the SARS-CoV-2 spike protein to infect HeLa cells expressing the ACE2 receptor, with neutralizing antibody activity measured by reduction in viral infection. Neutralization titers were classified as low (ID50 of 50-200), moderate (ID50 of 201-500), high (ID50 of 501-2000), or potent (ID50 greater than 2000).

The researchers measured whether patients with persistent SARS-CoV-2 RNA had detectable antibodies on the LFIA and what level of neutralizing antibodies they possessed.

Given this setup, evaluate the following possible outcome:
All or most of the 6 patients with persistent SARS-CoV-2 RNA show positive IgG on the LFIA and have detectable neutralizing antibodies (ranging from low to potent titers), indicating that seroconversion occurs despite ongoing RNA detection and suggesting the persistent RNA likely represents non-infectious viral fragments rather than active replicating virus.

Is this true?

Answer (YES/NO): NO